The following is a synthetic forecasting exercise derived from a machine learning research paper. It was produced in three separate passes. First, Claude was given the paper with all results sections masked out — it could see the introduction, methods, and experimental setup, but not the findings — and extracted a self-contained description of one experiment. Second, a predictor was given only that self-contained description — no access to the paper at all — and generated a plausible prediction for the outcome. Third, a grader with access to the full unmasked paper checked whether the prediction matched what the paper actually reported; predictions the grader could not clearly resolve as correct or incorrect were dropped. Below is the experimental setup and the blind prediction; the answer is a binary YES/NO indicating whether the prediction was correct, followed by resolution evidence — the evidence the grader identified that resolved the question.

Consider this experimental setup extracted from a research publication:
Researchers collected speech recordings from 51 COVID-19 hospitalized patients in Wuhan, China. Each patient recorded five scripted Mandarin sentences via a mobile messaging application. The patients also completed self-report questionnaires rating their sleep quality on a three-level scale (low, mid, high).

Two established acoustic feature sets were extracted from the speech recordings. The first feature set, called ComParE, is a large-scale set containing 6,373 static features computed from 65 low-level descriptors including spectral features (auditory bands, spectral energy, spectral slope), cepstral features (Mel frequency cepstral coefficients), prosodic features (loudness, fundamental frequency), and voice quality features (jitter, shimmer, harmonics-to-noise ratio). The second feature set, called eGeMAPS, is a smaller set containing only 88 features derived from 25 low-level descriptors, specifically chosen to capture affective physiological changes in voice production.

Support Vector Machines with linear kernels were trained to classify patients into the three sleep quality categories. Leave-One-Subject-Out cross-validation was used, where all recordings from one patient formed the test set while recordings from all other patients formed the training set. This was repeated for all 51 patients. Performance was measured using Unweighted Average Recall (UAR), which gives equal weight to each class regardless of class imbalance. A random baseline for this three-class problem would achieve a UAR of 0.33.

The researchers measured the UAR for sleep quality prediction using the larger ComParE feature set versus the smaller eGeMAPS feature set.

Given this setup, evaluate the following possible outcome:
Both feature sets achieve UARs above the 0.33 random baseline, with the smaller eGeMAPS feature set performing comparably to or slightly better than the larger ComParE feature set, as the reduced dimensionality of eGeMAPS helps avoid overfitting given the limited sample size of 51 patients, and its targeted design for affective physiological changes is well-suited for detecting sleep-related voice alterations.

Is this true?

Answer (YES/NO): NO